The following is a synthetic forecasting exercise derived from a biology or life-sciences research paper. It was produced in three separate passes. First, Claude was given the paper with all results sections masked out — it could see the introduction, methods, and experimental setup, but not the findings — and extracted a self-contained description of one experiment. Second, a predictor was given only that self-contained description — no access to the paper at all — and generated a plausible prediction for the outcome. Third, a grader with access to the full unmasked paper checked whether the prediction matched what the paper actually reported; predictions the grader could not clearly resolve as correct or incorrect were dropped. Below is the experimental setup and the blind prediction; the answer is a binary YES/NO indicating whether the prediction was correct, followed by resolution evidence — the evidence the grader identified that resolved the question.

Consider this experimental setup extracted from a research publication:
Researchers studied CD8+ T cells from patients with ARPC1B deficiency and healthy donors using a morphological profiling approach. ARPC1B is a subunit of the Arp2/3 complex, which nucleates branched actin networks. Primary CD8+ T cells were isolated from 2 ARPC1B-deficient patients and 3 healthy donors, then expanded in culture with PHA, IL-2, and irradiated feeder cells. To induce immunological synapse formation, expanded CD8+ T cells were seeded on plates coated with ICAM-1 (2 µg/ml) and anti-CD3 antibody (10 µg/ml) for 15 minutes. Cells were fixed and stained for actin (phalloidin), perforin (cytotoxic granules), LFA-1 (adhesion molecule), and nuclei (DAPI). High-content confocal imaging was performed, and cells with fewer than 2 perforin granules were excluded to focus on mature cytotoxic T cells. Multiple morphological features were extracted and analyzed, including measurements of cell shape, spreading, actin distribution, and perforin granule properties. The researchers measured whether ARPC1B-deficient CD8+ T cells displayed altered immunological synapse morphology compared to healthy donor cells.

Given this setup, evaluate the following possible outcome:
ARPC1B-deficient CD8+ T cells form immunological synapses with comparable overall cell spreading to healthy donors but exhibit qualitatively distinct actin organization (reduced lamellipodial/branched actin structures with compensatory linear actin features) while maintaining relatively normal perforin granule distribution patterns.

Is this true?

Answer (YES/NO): NO